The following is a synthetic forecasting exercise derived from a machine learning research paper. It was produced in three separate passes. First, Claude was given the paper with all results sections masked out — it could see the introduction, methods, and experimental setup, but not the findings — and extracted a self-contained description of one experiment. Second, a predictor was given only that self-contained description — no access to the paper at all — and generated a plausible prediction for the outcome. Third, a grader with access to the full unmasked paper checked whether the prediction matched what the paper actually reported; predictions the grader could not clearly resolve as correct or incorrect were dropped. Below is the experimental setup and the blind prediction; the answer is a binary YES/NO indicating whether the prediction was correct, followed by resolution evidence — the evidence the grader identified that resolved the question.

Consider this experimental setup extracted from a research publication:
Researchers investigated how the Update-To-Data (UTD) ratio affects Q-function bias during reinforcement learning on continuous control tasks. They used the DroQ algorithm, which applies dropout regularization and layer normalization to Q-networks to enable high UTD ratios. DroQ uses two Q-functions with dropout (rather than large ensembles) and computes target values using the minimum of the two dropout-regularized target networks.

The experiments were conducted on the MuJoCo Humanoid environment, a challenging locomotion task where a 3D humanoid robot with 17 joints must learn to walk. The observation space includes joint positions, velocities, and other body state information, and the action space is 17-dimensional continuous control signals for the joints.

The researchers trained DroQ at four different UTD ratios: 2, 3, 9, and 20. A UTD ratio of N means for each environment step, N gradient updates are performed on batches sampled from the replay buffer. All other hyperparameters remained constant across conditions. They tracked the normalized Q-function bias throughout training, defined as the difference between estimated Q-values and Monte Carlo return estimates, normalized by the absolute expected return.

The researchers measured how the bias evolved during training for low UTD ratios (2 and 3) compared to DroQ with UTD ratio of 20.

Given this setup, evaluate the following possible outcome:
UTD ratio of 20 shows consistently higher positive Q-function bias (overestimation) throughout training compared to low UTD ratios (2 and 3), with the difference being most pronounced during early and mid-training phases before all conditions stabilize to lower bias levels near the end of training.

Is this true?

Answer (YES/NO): NO